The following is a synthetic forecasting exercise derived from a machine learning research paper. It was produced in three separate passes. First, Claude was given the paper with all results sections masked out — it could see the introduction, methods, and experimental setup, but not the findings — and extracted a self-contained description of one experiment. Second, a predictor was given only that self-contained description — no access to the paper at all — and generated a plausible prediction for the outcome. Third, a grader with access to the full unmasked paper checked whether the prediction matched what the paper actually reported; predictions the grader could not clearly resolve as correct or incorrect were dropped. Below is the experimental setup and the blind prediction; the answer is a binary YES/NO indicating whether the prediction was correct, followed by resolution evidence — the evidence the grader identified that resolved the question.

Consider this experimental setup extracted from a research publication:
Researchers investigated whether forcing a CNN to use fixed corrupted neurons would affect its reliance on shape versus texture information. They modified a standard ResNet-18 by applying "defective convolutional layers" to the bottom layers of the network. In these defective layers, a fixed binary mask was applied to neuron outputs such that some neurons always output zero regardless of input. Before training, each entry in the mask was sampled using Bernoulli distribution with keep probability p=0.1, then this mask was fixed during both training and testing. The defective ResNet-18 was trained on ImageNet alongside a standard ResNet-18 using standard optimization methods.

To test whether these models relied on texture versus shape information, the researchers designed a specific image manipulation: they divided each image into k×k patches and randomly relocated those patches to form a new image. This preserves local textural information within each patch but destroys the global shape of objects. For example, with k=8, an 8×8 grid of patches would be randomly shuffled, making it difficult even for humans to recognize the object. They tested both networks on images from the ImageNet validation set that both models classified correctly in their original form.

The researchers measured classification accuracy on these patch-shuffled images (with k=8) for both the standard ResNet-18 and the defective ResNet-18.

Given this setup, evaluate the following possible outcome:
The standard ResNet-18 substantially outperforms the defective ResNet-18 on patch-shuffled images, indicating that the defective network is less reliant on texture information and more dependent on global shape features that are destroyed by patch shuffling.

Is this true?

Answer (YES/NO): YES